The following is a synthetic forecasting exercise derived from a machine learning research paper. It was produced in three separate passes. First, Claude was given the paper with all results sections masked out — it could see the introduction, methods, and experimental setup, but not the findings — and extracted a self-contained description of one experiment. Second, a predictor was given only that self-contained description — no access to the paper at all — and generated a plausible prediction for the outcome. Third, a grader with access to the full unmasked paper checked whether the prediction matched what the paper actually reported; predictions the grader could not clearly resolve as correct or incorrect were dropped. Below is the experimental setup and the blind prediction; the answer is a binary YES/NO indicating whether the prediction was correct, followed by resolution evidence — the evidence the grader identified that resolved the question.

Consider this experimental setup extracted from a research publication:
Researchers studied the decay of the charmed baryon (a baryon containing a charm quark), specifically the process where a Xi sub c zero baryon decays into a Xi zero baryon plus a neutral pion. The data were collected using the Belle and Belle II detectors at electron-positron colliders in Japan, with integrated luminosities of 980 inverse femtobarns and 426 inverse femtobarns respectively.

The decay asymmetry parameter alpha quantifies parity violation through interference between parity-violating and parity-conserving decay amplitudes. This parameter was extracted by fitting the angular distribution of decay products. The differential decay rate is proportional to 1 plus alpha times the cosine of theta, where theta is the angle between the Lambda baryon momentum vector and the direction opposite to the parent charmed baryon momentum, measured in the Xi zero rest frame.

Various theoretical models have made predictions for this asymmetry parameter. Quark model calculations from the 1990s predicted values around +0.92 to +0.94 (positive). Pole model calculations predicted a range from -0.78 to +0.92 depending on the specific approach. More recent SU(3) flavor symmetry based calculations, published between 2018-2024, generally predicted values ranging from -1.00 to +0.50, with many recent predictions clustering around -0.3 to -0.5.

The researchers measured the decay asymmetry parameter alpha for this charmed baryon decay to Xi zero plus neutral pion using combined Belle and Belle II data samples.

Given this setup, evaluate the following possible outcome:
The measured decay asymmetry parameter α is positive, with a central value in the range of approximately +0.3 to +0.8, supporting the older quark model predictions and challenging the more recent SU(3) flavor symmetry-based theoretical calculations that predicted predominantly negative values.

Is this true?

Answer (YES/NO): NO